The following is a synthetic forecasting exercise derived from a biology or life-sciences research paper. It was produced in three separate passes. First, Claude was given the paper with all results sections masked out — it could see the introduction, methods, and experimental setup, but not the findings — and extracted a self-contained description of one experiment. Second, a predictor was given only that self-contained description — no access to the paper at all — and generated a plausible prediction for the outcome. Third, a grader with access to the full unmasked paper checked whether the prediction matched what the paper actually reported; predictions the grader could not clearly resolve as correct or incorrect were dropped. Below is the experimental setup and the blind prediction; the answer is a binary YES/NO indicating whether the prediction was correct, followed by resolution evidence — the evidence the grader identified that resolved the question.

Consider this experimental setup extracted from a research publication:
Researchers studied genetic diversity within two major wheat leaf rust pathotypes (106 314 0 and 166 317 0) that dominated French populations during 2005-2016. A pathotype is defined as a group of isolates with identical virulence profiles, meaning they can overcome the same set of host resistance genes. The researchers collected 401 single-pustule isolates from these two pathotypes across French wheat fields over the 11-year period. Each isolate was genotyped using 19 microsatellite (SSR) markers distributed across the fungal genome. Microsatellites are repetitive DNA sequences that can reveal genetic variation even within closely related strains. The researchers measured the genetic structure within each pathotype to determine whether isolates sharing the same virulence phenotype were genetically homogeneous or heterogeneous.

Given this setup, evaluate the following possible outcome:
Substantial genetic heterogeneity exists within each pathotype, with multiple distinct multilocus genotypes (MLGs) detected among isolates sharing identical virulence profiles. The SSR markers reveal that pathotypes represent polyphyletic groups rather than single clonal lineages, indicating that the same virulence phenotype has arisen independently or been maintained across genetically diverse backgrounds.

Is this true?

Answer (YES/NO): NO